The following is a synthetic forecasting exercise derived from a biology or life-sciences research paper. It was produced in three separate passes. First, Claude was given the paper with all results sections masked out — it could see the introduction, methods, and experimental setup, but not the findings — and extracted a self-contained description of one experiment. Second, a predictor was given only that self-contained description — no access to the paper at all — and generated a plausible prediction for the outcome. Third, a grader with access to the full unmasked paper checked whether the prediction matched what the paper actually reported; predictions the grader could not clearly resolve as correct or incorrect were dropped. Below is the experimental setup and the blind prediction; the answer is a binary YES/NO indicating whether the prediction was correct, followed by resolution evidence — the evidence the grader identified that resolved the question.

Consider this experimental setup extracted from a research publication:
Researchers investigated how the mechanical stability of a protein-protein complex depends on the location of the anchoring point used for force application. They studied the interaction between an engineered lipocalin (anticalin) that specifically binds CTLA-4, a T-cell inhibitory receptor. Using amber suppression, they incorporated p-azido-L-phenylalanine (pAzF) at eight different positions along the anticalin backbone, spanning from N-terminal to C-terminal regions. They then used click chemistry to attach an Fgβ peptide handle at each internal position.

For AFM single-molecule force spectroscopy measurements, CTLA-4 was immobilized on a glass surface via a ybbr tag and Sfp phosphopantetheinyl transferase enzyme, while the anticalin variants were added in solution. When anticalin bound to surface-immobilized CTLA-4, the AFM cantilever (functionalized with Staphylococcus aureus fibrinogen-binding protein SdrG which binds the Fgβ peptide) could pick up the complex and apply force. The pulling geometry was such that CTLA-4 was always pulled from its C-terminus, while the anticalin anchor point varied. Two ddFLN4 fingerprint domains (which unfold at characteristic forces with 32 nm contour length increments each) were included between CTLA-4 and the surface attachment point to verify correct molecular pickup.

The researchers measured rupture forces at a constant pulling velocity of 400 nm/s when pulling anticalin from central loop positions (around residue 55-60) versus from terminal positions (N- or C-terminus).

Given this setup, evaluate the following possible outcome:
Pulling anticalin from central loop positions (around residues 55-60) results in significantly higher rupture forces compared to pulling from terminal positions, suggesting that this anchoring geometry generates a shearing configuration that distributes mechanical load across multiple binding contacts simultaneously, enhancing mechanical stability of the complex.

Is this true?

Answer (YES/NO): YES